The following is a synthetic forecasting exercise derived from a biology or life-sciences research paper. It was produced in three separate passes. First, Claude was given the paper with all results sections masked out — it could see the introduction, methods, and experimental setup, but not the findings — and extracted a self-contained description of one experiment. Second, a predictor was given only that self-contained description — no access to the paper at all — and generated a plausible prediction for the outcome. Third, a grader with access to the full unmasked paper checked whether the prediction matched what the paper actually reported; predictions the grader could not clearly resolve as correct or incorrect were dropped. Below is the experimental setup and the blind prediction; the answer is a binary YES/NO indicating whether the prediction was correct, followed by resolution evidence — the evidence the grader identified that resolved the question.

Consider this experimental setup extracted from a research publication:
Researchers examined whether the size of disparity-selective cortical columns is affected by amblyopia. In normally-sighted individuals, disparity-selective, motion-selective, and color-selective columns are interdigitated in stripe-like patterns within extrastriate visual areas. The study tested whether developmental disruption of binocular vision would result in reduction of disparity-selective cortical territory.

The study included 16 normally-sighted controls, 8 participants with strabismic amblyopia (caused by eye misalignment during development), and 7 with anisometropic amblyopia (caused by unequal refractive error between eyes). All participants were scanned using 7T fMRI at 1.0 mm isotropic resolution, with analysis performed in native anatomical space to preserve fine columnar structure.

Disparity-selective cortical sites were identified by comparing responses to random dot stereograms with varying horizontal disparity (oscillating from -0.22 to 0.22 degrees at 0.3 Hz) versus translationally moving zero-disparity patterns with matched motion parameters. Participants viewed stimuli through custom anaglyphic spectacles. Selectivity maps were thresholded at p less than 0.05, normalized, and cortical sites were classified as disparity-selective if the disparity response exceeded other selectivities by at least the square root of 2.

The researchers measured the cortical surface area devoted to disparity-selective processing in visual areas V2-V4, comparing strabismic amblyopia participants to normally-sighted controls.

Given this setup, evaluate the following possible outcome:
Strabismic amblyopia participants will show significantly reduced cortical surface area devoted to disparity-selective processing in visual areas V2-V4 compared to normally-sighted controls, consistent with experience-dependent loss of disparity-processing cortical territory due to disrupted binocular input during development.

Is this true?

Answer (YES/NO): YES